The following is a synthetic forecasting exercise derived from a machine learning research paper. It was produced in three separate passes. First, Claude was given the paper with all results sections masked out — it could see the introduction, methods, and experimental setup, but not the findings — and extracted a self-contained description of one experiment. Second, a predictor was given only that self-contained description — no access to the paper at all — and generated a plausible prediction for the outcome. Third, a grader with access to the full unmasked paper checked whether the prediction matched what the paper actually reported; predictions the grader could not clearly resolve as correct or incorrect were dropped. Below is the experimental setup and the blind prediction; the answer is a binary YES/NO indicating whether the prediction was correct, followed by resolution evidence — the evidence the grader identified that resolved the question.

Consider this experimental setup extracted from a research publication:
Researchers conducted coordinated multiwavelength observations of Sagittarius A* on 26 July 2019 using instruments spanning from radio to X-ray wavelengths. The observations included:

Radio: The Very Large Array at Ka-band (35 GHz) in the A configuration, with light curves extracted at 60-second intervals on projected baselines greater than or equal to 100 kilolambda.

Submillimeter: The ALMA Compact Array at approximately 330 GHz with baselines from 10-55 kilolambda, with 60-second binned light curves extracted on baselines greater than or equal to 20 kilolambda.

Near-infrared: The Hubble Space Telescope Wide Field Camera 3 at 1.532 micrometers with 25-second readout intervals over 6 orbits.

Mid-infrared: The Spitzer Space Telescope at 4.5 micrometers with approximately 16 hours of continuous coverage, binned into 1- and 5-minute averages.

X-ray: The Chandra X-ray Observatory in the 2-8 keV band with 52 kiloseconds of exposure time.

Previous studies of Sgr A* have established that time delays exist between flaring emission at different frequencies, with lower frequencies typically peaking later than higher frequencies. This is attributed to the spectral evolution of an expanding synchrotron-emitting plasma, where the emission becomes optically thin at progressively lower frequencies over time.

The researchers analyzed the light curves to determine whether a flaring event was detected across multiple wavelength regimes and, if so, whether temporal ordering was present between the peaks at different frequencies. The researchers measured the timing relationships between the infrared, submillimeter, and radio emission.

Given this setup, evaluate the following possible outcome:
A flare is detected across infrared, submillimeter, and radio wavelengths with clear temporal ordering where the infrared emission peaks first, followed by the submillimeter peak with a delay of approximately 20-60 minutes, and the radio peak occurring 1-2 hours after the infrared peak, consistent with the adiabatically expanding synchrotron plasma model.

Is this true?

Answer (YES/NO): NO